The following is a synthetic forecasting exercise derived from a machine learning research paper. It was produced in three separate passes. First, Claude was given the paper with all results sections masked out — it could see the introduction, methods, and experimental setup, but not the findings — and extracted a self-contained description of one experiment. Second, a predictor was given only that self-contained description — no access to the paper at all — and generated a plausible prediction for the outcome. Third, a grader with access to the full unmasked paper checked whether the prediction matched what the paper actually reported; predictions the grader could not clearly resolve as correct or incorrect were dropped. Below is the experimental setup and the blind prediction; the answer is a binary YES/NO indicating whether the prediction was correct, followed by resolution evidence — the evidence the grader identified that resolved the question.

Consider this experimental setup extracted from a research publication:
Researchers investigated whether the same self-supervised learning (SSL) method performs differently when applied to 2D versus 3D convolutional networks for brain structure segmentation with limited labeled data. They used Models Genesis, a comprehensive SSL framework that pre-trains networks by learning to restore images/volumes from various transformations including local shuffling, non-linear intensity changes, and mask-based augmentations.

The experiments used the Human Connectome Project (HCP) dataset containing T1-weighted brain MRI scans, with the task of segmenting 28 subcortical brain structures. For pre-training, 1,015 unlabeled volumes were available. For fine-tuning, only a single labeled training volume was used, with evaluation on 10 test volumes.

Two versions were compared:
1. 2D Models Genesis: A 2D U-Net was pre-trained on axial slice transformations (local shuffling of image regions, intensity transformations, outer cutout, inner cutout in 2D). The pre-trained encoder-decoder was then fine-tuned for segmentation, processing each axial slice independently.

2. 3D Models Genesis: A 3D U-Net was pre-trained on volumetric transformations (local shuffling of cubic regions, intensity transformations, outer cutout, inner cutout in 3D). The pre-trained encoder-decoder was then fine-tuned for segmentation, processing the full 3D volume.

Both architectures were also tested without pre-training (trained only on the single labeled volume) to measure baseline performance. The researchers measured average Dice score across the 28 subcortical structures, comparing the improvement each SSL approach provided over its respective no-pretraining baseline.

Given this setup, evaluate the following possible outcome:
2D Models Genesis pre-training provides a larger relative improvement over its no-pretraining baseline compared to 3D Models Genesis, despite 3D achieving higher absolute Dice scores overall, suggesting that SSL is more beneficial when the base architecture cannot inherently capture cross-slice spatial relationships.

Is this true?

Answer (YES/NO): YES